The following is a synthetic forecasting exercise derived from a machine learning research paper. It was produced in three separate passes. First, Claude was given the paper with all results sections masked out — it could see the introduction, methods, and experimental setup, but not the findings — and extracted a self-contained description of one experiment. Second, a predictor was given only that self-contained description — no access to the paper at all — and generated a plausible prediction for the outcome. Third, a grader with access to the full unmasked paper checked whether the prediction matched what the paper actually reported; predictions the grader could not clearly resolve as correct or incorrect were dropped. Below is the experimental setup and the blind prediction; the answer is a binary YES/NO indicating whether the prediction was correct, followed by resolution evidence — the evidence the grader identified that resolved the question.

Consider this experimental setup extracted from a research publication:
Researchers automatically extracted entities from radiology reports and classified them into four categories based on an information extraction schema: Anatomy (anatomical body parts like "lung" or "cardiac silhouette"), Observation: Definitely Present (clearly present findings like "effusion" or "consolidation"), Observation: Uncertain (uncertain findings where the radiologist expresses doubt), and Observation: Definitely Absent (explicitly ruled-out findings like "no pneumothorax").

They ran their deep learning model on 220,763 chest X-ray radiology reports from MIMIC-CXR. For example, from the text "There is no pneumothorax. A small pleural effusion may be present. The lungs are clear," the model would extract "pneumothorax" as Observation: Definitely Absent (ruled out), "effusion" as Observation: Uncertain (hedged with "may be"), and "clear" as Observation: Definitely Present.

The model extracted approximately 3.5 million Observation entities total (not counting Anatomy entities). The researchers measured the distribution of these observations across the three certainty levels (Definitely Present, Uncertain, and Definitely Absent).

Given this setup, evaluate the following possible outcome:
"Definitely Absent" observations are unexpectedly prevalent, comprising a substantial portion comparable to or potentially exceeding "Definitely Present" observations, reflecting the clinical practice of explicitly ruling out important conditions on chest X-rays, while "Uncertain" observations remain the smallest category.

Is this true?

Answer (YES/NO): NO